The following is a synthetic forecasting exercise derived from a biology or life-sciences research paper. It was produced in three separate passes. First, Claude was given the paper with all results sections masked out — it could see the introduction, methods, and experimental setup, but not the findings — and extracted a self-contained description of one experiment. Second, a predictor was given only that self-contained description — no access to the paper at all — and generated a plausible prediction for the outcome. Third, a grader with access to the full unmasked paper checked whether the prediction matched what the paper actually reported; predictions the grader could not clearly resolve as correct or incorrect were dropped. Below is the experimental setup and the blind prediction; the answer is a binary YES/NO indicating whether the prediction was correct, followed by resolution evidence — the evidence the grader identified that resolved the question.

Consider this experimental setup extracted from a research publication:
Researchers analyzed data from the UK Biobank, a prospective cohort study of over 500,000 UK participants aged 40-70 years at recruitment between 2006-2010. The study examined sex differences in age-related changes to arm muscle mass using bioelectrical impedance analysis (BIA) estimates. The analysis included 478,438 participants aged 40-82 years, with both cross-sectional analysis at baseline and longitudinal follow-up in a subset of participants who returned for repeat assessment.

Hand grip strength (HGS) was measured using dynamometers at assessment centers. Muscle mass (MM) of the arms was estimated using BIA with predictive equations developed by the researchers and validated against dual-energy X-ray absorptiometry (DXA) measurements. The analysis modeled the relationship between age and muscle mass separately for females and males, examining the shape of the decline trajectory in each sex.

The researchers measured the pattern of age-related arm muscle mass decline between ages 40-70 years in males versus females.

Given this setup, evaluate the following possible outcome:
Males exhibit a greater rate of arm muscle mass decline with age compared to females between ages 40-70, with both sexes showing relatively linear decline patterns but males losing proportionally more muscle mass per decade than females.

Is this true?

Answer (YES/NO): NO